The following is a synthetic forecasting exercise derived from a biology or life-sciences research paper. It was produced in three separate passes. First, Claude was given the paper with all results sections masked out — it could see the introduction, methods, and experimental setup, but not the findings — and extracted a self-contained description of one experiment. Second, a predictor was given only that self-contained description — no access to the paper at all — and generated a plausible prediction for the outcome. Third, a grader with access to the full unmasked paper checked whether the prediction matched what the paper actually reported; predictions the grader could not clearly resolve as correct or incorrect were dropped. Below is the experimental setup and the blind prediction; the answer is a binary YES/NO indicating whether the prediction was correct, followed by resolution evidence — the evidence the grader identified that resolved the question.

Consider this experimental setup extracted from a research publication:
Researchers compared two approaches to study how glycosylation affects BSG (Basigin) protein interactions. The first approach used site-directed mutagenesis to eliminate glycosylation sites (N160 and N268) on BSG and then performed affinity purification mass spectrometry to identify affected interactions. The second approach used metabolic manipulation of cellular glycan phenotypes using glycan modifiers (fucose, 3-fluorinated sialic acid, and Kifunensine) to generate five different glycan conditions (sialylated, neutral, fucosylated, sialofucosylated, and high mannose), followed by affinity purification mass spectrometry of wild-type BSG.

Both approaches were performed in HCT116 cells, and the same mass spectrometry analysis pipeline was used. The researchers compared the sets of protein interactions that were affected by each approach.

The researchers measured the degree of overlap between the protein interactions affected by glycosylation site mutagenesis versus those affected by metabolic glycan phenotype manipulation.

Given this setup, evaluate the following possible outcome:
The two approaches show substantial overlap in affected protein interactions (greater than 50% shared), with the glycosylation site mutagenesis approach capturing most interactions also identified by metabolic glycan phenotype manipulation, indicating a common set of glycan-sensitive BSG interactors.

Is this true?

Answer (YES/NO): NO